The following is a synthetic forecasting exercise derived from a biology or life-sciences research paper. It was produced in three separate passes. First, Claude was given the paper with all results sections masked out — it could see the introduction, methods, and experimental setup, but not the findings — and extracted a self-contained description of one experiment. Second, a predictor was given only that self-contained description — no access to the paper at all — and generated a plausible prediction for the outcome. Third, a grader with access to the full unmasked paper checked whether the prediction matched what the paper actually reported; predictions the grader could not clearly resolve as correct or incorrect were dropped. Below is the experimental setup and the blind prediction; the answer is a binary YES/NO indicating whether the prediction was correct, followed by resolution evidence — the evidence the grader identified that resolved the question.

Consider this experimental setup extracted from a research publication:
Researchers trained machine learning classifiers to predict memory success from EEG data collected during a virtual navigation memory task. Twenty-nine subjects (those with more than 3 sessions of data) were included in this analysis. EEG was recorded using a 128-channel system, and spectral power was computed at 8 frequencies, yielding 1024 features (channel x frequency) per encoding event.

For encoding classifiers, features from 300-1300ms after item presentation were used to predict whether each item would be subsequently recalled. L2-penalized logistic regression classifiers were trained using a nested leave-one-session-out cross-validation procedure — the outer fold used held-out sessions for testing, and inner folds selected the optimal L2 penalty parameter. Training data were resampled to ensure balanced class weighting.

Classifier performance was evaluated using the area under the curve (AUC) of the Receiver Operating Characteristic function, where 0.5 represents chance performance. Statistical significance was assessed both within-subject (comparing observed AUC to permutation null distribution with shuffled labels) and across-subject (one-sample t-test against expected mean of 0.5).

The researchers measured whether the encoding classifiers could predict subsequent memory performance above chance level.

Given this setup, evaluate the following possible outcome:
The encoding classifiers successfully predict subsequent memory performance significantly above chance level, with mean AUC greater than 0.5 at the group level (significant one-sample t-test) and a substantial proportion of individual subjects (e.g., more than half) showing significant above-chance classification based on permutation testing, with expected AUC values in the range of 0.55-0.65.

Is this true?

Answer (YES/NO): NO